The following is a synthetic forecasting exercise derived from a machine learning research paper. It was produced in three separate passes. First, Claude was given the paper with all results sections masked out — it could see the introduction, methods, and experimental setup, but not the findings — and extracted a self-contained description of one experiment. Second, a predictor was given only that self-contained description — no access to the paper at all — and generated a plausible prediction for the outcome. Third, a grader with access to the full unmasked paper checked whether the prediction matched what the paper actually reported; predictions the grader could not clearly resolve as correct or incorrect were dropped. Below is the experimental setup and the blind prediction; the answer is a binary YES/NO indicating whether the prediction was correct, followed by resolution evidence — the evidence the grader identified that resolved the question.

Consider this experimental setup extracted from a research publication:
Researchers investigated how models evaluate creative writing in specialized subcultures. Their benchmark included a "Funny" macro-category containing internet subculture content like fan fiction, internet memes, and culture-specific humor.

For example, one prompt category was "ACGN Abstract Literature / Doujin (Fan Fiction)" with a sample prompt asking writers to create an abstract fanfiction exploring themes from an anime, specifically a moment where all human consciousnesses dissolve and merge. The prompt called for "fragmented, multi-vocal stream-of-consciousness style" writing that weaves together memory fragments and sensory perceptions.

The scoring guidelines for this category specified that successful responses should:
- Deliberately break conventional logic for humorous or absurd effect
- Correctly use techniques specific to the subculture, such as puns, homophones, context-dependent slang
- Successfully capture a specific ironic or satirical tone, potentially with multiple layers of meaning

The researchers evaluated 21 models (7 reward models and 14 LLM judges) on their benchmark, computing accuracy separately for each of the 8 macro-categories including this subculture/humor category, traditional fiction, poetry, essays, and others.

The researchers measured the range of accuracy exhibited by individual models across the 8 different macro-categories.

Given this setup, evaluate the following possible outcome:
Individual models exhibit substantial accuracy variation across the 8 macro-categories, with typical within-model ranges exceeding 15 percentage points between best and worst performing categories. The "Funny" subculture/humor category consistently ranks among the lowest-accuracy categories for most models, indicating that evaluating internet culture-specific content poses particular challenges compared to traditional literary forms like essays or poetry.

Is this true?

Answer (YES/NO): NO